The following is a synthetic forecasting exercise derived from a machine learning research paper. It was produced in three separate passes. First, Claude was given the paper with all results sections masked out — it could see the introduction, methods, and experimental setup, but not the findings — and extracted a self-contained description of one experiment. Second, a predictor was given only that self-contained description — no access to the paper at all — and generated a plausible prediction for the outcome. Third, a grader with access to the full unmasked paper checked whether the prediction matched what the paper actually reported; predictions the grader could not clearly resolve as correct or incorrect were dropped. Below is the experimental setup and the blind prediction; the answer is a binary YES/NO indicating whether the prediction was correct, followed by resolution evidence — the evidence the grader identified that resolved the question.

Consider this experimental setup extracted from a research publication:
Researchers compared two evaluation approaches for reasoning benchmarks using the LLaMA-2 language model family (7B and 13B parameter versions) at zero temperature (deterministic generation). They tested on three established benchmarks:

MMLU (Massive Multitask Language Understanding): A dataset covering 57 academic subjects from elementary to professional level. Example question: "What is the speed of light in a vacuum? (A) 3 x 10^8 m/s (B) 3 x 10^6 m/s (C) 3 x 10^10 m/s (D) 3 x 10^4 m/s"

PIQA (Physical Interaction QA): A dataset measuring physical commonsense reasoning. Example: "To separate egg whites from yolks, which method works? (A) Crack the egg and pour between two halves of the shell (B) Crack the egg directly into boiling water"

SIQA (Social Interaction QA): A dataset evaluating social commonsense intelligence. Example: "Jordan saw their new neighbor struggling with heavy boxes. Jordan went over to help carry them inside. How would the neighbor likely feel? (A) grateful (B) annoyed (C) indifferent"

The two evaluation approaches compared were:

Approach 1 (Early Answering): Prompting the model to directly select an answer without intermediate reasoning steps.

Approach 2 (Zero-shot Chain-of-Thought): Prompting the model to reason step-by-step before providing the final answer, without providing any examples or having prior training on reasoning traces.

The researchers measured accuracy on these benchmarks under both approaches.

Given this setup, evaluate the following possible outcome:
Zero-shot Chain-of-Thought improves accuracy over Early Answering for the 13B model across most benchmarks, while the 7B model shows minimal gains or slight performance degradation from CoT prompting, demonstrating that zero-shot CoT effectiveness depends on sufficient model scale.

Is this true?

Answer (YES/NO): NO